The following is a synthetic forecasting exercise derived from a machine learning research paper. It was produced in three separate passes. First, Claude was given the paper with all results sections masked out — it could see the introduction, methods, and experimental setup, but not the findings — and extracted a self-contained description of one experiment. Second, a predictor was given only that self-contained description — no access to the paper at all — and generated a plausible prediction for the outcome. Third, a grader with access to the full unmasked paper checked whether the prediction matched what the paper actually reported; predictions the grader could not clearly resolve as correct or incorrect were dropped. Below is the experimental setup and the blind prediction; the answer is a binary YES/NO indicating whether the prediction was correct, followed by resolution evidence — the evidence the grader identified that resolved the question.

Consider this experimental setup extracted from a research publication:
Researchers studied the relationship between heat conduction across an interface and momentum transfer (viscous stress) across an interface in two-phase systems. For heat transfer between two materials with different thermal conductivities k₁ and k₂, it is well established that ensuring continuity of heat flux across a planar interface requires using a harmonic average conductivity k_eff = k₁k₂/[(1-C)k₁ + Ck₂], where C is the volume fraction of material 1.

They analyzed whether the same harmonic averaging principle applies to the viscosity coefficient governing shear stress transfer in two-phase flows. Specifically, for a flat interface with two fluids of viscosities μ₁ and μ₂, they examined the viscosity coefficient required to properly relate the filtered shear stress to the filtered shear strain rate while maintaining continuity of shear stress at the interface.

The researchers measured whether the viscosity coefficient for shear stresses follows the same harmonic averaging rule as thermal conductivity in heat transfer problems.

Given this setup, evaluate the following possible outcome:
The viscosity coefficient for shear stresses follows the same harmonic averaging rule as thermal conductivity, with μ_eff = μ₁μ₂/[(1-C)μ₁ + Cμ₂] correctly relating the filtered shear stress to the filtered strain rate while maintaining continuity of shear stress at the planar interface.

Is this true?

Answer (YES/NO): YES